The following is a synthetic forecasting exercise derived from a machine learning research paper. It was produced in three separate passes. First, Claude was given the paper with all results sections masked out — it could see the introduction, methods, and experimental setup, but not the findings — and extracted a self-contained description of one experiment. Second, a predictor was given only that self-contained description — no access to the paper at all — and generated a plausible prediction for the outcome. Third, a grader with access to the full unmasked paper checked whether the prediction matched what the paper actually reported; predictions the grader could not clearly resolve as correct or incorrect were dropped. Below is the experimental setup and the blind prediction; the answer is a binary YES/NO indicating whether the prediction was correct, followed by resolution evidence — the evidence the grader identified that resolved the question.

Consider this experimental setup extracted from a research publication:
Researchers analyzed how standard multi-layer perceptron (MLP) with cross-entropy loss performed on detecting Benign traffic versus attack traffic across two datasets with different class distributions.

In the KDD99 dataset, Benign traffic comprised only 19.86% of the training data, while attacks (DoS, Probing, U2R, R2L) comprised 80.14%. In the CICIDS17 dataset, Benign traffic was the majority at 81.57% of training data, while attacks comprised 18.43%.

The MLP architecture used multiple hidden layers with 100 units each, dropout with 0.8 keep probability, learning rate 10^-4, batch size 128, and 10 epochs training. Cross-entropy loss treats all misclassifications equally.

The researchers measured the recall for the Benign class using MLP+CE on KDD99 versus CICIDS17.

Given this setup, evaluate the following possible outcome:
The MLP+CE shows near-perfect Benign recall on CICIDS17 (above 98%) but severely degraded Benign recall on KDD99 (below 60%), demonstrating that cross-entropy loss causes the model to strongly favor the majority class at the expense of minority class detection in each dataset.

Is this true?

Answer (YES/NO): NO